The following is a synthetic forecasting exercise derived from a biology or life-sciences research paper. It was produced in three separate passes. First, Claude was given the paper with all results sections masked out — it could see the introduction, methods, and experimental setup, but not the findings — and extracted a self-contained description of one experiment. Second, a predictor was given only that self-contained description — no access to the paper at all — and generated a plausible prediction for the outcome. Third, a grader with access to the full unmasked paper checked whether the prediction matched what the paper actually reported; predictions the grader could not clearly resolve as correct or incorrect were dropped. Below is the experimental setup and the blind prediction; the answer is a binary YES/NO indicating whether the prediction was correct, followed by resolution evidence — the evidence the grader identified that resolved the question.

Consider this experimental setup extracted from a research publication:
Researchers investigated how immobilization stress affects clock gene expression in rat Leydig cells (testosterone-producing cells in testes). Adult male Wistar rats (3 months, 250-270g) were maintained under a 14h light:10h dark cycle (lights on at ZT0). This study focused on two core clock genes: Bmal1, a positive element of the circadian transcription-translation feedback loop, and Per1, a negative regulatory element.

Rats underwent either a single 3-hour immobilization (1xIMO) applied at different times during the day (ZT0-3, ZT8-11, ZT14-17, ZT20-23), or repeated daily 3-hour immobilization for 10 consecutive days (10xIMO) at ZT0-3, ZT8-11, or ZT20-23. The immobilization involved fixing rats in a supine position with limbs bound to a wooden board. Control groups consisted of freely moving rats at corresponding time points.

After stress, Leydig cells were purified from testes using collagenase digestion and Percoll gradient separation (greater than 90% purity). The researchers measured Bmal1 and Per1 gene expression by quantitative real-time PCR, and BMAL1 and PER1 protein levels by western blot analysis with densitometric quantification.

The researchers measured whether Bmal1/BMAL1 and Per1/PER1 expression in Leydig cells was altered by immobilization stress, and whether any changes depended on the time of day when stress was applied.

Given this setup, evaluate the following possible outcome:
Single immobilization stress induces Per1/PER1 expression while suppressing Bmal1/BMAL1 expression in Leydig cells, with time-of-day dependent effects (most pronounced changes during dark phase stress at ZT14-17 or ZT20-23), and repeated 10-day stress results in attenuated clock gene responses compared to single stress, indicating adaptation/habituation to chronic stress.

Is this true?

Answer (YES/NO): NO